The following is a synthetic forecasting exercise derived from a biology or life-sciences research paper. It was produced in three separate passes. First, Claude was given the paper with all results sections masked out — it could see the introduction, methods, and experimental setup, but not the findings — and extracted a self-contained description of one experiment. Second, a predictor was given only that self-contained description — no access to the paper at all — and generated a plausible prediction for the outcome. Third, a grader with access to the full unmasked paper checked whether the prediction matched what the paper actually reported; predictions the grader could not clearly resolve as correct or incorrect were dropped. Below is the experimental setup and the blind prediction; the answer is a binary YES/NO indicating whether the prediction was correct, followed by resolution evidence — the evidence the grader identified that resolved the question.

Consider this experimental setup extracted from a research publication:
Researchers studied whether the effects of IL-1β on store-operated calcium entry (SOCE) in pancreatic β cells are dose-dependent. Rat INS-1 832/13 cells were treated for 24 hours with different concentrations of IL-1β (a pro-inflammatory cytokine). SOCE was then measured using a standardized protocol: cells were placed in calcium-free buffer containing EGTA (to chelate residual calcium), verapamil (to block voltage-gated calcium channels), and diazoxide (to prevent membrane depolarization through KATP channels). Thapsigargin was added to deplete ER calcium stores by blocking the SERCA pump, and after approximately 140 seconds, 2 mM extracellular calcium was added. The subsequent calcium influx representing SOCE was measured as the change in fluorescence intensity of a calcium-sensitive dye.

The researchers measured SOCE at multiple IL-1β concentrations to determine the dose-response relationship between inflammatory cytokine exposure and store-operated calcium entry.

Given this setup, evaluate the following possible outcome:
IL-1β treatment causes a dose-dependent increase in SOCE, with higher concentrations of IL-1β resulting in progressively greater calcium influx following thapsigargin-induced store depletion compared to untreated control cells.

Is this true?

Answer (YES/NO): NO